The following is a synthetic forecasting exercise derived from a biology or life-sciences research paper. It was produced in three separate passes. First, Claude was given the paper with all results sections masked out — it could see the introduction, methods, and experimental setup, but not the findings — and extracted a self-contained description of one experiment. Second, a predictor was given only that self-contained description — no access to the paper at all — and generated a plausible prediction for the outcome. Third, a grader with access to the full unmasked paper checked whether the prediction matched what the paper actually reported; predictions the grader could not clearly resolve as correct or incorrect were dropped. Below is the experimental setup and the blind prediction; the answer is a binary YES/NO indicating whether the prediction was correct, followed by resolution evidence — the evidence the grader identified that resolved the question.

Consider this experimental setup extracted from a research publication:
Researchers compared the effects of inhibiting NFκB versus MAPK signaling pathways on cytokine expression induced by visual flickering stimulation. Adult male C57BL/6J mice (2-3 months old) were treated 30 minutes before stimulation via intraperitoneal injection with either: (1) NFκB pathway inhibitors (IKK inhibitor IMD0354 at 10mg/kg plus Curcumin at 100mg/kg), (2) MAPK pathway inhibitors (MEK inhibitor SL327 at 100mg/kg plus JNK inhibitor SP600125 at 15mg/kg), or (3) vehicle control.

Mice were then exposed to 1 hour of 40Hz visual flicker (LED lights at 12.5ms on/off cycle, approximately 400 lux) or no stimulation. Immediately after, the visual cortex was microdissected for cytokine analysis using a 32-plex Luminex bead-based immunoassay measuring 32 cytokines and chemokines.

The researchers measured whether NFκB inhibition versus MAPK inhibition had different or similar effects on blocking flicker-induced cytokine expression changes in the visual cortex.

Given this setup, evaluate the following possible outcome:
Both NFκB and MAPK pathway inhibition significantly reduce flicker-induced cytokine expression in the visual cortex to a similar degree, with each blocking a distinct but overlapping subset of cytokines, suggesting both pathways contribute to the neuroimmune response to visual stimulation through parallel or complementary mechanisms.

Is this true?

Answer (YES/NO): YES